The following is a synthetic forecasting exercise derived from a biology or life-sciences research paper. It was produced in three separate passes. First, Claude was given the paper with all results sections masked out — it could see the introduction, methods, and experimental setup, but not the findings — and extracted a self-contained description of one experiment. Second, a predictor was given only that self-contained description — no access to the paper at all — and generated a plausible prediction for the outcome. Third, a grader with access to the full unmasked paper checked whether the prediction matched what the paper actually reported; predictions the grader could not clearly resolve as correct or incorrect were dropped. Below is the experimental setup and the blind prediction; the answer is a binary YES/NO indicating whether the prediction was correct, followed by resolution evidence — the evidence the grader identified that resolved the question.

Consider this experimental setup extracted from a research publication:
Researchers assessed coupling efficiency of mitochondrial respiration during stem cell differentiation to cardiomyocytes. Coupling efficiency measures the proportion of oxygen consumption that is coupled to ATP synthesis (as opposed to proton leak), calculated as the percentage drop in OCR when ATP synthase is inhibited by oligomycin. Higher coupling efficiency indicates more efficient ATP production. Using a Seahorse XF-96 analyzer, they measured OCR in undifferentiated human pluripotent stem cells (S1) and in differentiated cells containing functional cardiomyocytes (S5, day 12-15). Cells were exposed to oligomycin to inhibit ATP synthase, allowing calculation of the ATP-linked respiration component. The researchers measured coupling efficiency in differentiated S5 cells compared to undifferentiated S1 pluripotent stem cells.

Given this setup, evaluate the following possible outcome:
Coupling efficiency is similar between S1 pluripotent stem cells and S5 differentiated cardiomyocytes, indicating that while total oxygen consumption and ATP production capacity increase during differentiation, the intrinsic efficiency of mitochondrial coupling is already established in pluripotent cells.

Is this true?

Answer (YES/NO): NO